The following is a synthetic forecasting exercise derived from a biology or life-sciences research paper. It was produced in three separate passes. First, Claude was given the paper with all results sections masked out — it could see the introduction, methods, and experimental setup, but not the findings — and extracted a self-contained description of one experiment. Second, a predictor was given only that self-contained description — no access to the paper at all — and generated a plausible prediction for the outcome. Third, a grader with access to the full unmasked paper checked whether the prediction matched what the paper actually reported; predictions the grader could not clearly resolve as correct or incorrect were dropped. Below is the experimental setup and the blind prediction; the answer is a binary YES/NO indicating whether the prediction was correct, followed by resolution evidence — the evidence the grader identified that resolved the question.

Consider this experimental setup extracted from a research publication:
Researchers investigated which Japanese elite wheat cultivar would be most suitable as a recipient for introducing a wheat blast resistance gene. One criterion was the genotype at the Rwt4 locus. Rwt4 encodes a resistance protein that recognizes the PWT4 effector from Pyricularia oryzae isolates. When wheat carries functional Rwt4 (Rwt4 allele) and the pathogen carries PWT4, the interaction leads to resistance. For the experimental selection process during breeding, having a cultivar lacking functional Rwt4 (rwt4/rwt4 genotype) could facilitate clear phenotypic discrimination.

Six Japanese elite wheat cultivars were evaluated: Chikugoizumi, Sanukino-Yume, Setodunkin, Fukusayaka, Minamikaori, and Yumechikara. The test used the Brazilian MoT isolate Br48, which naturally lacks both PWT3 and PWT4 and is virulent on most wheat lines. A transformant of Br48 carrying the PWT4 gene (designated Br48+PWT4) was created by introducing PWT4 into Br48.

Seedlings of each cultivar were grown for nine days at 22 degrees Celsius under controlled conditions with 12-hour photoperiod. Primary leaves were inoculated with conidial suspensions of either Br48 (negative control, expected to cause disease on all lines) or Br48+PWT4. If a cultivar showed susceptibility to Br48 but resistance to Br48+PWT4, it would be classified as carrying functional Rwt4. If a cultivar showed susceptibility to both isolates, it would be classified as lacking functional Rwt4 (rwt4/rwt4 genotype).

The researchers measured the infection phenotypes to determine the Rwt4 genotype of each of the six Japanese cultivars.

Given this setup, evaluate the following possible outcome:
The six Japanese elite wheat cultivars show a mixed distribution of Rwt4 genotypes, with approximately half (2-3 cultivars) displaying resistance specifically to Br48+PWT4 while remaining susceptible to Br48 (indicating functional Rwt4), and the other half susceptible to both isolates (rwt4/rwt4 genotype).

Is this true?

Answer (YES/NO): YES